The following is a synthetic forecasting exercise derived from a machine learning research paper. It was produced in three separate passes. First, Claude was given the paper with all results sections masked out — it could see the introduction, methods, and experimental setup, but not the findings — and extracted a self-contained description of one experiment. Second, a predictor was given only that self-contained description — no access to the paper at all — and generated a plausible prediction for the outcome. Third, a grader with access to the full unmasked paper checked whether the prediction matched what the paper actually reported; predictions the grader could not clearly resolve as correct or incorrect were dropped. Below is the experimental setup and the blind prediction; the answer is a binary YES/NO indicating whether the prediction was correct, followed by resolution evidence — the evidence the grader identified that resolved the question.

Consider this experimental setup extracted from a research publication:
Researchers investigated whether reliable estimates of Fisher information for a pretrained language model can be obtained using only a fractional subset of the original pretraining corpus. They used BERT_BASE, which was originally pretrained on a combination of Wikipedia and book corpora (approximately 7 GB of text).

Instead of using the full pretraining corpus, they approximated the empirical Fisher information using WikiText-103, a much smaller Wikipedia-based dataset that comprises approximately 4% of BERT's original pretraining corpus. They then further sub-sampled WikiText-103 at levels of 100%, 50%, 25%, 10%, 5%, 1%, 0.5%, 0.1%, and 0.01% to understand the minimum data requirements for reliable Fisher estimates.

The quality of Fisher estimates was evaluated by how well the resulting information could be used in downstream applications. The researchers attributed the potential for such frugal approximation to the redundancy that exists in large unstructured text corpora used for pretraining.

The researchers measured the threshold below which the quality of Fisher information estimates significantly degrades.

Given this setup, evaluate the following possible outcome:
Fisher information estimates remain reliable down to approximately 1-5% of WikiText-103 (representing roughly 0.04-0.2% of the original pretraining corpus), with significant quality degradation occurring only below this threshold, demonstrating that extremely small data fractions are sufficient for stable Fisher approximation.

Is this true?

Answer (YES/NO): NO